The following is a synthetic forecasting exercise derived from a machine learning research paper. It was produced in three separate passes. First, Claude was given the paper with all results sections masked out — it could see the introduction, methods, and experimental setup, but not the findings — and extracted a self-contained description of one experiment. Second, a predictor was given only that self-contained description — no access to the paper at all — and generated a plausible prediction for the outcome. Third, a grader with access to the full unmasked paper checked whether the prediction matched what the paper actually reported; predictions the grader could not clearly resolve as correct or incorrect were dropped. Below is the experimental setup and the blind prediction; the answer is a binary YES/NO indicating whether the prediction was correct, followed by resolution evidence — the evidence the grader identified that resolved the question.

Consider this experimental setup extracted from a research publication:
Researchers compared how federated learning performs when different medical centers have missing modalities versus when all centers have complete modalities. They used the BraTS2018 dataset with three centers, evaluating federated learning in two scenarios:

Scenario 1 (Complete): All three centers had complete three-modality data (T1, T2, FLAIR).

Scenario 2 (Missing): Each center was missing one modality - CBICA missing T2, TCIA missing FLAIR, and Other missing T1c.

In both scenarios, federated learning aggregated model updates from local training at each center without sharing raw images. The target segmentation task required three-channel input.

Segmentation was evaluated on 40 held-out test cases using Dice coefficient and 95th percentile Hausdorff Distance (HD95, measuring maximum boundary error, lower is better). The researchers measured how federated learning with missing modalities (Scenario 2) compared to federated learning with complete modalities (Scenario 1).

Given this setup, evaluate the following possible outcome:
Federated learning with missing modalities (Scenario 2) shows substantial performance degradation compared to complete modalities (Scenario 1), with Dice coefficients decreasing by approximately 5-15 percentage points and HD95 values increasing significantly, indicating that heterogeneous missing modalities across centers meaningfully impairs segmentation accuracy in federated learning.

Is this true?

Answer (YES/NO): NO